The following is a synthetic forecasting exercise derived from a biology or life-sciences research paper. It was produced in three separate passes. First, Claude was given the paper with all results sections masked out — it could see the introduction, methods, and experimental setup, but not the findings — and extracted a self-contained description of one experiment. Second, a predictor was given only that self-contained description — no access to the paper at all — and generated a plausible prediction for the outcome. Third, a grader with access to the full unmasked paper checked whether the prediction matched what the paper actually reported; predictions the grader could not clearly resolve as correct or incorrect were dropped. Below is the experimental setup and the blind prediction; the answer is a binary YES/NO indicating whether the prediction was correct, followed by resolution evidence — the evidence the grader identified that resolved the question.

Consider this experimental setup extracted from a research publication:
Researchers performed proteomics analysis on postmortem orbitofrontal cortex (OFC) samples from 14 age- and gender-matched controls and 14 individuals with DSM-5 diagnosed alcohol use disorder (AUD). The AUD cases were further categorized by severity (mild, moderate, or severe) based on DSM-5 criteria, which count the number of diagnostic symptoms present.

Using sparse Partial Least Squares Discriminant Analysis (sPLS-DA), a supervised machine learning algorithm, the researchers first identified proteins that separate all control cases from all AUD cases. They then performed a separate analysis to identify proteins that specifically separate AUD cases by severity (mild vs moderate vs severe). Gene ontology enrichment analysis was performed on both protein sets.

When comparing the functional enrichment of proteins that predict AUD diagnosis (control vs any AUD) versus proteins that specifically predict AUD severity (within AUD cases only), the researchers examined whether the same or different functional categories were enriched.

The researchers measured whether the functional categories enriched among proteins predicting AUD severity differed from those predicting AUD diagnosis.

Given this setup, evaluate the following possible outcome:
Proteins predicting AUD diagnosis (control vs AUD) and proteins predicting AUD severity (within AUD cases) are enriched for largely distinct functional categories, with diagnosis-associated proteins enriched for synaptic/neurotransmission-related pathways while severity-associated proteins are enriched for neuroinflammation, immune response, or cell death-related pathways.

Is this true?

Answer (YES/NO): NO